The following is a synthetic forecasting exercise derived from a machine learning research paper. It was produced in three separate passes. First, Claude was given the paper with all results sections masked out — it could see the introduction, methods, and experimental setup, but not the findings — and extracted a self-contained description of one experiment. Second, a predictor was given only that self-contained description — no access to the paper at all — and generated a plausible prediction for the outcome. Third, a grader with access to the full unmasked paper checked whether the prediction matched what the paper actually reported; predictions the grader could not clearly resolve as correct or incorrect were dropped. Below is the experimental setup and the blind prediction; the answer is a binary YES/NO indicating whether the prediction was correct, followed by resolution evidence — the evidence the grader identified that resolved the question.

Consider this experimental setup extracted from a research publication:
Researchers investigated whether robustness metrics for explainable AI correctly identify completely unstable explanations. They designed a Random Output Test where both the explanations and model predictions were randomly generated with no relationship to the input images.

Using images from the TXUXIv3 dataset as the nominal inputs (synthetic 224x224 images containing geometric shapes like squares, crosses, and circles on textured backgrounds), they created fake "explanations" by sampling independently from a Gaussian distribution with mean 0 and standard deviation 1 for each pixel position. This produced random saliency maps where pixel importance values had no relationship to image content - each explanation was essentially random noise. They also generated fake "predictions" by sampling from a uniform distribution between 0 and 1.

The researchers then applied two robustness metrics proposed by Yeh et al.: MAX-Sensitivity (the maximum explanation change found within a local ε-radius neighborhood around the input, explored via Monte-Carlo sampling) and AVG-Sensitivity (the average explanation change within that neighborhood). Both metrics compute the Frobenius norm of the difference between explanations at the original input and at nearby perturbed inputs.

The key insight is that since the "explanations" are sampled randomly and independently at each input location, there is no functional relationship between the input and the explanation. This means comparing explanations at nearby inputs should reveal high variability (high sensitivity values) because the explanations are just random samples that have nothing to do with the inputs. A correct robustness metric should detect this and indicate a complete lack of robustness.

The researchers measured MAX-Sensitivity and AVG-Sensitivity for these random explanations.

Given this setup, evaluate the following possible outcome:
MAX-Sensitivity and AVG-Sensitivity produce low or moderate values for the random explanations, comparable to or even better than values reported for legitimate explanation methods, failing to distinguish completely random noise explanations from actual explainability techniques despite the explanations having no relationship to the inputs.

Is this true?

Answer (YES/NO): YES